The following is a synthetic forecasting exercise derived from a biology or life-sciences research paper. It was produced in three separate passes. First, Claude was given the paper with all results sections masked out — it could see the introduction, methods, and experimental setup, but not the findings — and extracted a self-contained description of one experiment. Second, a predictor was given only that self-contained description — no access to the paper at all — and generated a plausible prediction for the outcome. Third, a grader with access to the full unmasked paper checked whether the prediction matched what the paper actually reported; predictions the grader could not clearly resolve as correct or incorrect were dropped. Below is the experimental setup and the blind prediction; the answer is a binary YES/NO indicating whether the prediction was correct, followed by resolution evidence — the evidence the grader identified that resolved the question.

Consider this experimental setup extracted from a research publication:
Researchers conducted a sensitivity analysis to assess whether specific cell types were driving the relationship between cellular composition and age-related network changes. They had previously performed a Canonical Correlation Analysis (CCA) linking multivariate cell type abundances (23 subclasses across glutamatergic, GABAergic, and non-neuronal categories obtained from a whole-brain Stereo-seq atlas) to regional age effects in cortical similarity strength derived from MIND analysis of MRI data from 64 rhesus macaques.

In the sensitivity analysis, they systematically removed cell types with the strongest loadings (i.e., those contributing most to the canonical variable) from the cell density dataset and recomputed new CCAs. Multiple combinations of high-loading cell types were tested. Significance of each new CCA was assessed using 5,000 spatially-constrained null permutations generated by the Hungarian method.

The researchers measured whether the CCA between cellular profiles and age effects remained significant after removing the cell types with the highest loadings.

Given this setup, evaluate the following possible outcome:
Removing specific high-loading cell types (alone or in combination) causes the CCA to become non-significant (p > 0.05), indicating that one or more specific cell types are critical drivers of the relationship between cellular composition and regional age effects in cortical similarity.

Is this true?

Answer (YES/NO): NO